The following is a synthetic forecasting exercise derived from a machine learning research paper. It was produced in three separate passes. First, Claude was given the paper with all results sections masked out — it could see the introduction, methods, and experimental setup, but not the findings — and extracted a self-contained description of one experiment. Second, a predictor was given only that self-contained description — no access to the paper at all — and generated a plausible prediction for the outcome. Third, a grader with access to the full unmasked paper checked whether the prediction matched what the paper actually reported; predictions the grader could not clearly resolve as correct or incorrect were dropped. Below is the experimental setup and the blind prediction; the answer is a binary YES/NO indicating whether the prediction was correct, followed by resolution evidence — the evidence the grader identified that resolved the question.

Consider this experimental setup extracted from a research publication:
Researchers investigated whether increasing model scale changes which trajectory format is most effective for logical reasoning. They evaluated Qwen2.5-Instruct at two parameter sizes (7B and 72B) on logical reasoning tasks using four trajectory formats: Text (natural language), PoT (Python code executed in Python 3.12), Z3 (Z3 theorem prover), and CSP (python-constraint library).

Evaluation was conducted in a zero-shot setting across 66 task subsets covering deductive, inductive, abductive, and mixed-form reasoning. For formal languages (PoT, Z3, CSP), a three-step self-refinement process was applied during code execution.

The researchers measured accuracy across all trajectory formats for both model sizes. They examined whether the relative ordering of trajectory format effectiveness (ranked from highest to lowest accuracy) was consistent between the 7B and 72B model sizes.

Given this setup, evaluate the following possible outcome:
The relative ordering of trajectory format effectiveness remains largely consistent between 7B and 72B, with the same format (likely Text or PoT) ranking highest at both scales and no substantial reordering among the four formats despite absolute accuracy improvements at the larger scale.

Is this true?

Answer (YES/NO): NO